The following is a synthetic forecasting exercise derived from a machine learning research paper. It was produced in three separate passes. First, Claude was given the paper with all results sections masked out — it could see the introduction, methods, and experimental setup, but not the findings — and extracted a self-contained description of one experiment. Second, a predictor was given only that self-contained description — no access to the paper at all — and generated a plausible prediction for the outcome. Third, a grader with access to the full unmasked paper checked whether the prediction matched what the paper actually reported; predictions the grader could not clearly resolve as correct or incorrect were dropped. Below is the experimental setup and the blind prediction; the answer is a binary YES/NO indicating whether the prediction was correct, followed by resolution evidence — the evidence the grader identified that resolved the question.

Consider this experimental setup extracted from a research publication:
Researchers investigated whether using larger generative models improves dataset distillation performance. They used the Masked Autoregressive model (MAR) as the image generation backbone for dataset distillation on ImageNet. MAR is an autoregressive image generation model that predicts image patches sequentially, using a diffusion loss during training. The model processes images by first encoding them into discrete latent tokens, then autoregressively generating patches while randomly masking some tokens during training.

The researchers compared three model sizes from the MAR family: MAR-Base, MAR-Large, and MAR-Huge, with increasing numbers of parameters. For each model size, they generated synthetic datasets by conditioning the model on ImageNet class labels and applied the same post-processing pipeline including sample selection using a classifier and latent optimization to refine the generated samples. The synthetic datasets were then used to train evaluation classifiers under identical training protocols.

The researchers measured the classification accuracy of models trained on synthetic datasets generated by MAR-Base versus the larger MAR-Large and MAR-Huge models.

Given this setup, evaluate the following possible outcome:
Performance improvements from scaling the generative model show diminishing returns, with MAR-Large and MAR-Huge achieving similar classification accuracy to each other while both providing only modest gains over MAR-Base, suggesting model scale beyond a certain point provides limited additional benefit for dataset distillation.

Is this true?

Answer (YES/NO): NO